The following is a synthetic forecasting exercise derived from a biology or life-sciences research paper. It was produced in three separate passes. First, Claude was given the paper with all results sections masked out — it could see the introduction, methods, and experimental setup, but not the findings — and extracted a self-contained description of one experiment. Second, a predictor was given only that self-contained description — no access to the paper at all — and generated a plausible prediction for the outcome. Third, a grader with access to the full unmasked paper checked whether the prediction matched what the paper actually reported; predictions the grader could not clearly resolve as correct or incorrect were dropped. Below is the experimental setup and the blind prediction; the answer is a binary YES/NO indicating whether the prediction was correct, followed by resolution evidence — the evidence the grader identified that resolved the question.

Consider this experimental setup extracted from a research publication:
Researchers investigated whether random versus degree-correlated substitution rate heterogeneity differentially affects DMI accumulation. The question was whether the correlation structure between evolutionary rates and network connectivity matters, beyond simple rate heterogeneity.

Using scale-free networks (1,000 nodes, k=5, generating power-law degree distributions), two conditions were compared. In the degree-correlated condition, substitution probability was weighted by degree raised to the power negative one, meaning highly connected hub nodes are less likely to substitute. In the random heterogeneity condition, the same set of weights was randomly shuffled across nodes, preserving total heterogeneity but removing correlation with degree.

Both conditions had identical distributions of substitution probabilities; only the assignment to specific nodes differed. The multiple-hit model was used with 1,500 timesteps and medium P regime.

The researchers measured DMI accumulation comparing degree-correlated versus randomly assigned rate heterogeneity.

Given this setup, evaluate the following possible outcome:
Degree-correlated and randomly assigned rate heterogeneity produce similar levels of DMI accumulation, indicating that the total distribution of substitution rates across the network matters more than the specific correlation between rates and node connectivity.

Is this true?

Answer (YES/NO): NO